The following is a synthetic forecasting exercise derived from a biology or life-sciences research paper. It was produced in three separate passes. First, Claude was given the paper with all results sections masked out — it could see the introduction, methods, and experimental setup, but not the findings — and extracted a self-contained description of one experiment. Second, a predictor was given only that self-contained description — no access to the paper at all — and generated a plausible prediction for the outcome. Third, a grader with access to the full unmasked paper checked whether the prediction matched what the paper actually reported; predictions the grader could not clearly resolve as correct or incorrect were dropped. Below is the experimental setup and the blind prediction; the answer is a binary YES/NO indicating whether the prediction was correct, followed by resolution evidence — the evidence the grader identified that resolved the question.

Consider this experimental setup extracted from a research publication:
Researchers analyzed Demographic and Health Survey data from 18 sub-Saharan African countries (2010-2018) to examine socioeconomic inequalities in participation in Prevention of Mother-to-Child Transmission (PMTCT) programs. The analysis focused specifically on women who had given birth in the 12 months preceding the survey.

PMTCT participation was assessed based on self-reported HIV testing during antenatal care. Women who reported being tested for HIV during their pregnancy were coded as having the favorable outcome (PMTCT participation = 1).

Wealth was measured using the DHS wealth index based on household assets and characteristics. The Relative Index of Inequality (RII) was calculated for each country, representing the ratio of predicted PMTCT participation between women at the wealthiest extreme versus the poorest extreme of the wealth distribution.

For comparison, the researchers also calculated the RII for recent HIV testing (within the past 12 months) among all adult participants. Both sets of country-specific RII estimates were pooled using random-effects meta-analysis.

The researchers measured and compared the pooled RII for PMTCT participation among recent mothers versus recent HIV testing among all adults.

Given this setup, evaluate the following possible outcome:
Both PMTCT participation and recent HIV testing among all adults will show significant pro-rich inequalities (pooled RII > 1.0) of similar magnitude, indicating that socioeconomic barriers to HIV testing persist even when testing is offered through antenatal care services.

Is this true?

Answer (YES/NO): NO